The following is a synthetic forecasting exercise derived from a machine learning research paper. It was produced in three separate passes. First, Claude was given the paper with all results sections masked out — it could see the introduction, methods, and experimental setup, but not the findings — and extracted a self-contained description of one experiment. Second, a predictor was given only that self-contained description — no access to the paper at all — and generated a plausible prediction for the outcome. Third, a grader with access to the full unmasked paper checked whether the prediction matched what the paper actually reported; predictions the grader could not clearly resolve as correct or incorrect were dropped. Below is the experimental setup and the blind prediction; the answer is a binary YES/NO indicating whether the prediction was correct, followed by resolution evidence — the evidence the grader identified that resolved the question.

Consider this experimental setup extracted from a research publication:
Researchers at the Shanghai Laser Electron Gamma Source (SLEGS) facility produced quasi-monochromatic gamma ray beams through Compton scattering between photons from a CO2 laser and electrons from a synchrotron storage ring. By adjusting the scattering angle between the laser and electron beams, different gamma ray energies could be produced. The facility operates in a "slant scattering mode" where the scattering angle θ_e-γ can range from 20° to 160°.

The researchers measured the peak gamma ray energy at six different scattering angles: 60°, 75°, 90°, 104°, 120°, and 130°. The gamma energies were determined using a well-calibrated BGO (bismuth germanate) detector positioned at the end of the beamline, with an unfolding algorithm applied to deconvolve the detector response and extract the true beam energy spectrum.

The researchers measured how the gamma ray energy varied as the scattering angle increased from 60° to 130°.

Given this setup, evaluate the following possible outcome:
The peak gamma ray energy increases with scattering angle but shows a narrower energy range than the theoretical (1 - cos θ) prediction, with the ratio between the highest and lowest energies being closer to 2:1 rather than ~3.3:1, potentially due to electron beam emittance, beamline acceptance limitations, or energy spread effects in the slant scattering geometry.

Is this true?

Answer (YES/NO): NO